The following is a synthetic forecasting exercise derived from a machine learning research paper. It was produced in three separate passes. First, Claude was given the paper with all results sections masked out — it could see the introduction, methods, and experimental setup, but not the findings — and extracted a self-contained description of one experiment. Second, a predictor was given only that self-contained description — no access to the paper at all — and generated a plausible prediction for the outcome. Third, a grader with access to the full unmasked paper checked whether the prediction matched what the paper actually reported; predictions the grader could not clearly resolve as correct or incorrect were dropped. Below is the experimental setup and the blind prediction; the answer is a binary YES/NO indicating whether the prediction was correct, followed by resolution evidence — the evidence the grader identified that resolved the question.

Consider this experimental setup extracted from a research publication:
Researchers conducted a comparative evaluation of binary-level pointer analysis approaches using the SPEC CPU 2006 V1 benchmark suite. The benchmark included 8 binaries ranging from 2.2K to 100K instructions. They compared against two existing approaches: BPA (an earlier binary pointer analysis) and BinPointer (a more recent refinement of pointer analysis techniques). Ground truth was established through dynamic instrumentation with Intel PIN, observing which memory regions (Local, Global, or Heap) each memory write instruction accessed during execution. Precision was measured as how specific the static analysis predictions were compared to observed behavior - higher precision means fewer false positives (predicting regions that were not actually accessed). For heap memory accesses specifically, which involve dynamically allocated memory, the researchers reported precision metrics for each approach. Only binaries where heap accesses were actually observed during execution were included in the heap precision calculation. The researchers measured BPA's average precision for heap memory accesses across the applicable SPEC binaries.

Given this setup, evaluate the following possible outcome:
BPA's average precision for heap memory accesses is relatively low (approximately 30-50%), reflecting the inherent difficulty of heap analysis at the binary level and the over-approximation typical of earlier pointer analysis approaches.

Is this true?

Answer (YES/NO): NO